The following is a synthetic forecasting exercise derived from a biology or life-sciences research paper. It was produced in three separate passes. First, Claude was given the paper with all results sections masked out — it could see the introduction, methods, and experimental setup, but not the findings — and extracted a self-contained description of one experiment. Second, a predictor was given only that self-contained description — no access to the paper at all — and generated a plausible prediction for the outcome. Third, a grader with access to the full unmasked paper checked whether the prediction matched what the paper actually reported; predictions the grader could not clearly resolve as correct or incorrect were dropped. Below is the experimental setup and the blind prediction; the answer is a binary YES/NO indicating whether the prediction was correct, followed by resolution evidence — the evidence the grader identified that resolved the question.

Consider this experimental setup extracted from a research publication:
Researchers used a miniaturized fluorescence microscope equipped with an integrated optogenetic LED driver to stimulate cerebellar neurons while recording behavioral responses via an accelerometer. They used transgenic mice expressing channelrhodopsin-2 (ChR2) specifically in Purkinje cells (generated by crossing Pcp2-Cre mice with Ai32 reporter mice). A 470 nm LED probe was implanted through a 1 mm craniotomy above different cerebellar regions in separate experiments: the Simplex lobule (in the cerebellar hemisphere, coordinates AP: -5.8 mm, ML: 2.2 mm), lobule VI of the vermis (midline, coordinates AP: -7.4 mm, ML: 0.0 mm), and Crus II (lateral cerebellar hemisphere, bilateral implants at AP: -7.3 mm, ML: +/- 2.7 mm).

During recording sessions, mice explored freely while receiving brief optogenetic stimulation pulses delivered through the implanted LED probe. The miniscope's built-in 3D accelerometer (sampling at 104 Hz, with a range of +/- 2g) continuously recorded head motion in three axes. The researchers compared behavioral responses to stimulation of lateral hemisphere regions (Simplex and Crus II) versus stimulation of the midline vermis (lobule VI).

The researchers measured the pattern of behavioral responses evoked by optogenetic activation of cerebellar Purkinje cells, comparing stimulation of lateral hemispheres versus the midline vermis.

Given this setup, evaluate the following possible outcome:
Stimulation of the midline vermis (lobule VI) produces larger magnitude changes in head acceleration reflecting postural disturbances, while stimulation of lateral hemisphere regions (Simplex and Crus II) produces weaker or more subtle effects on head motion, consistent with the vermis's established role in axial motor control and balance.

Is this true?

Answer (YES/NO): NO